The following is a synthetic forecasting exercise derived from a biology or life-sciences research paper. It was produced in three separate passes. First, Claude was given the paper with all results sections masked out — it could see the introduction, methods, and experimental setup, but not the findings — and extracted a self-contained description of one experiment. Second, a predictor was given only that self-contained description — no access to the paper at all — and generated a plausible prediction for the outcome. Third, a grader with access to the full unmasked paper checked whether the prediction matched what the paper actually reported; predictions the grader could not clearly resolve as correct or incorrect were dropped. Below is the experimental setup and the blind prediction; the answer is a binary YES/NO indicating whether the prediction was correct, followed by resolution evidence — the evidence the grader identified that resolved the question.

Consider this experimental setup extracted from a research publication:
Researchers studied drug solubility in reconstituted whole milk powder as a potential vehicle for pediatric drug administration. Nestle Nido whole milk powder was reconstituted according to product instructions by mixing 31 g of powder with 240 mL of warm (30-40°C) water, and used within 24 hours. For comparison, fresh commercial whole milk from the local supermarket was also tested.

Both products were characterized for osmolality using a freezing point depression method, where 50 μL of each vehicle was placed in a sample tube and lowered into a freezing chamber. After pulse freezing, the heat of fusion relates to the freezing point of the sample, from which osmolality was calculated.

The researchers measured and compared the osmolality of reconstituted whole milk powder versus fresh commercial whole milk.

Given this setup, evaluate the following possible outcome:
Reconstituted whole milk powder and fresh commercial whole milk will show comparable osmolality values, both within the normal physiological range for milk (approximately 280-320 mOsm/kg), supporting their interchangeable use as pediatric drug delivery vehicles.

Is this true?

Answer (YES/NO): NO